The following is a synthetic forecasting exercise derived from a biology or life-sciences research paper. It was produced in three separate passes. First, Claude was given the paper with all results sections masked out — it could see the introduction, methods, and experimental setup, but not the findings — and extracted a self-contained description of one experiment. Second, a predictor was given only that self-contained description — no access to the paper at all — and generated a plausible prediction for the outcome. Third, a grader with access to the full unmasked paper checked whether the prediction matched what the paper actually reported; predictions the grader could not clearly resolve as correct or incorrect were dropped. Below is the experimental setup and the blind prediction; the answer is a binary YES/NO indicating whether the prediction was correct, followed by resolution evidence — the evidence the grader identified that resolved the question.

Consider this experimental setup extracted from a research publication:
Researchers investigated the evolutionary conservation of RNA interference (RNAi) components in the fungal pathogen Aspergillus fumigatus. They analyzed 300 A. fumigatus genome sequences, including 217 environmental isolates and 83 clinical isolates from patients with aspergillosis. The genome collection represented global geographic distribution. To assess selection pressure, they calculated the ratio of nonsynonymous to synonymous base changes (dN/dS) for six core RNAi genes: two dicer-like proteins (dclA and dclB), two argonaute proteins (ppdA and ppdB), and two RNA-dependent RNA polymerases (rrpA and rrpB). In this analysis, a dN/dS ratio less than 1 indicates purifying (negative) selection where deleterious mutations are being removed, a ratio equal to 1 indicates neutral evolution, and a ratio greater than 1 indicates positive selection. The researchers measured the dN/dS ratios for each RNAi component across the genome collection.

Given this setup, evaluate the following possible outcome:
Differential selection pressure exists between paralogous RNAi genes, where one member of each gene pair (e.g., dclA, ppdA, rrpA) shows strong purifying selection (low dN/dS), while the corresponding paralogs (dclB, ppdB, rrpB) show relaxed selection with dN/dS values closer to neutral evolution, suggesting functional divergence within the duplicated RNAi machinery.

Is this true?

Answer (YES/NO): NO